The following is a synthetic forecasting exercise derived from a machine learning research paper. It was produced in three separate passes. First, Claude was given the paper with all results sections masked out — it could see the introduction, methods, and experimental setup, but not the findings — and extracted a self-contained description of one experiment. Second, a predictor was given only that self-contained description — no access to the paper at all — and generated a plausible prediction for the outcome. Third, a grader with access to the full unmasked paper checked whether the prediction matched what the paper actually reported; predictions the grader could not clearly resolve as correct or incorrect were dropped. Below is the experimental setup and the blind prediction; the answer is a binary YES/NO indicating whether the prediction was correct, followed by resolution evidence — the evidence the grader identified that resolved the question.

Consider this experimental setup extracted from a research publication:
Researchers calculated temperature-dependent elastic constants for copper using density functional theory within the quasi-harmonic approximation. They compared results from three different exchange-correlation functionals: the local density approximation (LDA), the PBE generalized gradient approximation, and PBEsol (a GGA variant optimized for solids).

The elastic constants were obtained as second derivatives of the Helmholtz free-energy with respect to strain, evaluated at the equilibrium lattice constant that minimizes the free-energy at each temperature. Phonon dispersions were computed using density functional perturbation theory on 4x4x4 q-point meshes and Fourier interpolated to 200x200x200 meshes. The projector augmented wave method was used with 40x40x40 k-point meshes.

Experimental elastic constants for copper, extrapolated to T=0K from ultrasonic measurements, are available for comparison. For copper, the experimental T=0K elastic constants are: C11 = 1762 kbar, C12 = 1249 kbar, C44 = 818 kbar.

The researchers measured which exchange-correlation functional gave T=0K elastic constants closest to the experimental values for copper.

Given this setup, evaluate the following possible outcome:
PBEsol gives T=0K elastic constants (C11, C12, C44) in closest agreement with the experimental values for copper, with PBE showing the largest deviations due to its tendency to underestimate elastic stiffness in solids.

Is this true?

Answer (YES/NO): NO